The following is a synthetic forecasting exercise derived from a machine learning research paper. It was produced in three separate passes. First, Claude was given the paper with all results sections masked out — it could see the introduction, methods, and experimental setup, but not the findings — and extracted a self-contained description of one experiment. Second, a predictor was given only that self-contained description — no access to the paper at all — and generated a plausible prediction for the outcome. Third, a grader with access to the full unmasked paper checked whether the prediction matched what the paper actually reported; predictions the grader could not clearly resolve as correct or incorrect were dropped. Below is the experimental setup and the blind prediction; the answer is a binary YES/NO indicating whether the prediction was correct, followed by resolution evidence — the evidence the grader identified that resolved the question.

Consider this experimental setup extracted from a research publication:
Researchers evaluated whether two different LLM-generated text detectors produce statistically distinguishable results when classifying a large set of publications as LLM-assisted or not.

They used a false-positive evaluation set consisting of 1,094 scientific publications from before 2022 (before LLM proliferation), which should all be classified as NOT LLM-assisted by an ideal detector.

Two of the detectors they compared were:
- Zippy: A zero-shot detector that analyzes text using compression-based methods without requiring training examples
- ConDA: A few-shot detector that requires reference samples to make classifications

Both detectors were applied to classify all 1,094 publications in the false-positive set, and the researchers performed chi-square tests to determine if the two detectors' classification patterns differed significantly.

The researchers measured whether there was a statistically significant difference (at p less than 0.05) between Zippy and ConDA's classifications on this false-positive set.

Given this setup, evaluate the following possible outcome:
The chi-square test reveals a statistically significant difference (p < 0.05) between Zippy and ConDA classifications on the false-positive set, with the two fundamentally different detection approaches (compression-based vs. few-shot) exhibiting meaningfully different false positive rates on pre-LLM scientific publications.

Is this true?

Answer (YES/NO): NO